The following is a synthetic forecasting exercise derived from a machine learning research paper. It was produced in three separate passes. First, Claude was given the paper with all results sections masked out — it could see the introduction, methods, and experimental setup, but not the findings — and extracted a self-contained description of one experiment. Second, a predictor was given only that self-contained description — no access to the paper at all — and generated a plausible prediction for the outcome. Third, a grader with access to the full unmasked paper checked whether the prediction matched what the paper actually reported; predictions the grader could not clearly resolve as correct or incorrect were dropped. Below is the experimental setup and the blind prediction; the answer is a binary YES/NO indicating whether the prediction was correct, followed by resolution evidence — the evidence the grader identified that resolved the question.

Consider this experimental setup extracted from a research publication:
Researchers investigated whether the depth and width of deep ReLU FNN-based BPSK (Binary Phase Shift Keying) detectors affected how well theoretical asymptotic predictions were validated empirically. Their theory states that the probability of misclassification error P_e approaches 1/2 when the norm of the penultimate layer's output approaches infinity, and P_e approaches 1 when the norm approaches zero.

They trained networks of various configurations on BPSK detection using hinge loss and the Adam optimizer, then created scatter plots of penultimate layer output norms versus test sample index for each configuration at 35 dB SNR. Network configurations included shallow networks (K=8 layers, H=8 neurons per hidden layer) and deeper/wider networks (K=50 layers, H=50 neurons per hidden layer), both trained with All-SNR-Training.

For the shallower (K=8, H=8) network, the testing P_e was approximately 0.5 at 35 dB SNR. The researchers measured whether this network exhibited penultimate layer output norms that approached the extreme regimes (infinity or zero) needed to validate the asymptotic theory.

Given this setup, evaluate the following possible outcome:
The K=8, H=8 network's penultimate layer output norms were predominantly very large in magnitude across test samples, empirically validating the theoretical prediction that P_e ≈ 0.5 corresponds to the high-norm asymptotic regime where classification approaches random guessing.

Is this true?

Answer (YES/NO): NO